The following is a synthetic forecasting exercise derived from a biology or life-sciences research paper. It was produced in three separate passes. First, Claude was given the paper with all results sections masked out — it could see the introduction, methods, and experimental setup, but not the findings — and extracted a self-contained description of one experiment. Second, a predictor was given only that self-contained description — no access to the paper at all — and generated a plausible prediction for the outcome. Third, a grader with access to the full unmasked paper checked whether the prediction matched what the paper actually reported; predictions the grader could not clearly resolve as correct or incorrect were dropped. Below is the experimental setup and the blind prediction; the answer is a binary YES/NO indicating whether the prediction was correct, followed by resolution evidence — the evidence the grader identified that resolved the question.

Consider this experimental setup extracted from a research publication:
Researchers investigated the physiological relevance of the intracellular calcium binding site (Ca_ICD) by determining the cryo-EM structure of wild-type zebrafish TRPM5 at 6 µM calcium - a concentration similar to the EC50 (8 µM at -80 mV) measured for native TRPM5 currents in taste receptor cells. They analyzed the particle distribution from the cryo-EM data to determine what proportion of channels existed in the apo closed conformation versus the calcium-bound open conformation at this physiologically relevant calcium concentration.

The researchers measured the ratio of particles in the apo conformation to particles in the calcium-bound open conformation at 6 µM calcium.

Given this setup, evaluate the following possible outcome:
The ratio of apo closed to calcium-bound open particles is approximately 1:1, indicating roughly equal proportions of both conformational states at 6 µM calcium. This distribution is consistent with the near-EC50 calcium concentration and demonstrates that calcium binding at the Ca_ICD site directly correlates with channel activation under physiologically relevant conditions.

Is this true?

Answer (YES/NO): NO